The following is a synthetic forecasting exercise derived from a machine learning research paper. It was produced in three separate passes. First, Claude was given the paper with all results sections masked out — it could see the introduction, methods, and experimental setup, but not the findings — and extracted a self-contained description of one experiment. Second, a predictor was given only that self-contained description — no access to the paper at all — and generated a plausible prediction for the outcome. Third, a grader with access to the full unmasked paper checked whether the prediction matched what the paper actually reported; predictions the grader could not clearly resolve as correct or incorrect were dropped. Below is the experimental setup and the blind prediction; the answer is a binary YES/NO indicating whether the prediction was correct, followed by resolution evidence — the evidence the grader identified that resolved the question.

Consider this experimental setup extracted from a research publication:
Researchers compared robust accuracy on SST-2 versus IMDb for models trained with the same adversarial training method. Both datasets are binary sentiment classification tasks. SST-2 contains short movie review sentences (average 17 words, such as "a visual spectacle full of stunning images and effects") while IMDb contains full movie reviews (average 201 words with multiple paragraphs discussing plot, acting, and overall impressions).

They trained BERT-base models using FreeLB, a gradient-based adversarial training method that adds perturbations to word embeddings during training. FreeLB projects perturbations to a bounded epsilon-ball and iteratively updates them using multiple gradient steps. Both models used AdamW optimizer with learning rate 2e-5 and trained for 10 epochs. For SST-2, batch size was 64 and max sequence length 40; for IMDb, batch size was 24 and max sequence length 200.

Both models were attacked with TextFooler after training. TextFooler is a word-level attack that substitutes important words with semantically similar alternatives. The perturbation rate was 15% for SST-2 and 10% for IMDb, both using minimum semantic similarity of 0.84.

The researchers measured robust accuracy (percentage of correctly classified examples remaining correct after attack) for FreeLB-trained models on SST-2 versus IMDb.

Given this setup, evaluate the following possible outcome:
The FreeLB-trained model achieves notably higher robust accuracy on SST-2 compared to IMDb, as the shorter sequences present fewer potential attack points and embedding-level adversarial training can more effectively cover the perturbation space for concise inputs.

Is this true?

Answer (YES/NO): YES